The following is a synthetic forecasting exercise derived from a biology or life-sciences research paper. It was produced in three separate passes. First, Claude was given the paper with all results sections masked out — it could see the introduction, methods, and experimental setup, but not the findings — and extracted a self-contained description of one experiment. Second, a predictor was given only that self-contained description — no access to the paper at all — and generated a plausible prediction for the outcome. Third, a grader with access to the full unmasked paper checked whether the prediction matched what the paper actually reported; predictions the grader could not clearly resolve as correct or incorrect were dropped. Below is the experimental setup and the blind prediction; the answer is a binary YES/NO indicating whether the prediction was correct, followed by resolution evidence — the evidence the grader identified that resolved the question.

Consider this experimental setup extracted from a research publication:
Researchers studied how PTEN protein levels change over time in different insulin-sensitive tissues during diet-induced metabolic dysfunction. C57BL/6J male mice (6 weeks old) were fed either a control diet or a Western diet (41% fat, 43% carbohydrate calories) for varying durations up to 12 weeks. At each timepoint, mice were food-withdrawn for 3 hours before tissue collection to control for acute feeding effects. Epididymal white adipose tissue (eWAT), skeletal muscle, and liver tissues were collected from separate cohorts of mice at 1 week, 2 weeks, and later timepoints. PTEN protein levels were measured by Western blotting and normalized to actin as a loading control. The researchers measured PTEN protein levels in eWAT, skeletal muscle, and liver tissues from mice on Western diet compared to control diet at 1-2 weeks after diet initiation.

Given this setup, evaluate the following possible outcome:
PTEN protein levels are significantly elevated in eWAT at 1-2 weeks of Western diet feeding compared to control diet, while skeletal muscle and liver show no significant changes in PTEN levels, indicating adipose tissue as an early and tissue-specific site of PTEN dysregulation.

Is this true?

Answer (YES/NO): NO